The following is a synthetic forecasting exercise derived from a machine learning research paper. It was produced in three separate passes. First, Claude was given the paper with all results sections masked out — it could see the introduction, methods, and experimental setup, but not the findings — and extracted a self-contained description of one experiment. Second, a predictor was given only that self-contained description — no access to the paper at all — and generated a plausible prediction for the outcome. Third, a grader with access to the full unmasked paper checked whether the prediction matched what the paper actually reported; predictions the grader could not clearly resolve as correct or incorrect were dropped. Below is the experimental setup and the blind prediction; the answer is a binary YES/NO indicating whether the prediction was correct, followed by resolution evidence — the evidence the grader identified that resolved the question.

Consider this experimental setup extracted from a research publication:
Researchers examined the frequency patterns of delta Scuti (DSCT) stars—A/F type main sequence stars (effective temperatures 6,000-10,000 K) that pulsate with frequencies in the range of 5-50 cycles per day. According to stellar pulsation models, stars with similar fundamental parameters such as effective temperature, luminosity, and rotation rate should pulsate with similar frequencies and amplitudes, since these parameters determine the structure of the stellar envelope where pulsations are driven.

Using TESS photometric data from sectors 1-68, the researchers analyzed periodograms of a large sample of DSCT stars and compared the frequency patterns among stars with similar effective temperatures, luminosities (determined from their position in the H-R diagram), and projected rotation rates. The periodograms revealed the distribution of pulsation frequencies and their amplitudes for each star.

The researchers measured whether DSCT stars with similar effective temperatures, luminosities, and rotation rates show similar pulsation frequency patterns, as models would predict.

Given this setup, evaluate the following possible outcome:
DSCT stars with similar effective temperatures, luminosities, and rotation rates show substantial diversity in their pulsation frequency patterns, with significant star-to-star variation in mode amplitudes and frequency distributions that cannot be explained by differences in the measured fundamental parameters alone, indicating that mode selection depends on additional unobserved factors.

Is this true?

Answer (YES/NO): YES